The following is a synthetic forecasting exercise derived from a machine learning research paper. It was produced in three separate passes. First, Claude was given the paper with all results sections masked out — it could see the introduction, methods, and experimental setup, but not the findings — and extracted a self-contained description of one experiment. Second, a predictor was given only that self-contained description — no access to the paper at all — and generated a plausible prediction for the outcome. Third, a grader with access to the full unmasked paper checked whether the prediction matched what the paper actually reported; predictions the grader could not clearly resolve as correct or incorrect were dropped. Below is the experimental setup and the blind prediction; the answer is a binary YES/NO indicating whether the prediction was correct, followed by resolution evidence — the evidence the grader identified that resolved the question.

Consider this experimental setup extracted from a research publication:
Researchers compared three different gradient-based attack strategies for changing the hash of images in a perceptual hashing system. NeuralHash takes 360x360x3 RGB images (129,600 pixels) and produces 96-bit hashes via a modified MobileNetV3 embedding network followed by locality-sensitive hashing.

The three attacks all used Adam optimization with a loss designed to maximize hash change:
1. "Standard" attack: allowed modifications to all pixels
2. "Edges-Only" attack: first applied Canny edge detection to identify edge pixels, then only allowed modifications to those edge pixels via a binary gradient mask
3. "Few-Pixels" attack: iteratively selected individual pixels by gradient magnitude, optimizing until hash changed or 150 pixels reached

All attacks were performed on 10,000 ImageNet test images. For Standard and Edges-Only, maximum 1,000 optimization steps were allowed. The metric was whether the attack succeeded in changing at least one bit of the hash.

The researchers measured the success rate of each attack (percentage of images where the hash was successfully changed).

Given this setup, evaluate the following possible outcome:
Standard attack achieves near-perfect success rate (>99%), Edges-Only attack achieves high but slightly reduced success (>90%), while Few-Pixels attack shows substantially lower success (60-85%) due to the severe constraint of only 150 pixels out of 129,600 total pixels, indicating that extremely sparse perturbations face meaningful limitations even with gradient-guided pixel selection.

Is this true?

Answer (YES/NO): NO